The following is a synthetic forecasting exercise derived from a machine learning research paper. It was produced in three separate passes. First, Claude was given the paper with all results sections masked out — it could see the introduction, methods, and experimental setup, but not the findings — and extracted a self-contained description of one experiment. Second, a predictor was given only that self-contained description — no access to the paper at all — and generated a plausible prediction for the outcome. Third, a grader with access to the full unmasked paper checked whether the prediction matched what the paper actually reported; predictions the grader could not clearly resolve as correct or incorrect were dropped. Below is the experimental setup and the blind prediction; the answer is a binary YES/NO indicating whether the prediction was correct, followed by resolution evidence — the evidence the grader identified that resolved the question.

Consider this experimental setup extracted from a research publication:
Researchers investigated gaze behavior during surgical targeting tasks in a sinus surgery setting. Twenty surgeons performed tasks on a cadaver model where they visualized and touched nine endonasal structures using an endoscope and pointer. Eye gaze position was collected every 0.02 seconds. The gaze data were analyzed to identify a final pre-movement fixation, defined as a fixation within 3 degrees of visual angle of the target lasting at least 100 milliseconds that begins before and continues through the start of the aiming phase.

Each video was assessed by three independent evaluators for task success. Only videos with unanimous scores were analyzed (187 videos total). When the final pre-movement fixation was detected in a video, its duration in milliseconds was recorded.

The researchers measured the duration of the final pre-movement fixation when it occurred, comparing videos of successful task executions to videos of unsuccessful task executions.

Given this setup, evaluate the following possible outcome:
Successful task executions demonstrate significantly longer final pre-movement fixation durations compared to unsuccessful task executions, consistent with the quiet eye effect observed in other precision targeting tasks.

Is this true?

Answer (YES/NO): YES